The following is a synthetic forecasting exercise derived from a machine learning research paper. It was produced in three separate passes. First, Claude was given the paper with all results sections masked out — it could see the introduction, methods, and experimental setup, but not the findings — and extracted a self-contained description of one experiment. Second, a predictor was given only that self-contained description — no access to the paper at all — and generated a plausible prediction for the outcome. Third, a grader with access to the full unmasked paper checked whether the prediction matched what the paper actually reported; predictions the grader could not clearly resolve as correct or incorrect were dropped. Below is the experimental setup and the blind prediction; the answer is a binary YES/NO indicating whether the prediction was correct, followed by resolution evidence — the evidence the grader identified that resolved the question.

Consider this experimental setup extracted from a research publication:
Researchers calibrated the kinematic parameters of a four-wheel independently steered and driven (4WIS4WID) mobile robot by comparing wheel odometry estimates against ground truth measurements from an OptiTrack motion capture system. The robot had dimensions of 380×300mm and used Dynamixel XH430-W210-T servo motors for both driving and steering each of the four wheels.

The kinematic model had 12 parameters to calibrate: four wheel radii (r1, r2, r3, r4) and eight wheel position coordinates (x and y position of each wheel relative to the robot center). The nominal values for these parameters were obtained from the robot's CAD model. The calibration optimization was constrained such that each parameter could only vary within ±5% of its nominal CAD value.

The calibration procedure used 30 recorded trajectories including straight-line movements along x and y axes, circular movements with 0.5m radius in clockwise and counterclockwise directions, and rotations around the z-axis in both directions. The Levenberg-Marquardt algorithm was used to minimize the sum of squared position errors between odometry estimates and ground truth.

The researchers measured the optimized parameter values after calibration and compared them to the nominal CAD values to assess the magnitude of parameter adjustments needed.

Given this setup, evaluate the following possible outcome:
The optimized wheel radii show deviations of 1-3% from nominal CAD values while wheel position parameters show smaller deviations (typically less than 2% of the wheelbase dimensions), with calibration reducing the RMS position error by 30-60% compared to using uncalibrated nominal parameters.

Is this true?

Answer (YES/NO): NO